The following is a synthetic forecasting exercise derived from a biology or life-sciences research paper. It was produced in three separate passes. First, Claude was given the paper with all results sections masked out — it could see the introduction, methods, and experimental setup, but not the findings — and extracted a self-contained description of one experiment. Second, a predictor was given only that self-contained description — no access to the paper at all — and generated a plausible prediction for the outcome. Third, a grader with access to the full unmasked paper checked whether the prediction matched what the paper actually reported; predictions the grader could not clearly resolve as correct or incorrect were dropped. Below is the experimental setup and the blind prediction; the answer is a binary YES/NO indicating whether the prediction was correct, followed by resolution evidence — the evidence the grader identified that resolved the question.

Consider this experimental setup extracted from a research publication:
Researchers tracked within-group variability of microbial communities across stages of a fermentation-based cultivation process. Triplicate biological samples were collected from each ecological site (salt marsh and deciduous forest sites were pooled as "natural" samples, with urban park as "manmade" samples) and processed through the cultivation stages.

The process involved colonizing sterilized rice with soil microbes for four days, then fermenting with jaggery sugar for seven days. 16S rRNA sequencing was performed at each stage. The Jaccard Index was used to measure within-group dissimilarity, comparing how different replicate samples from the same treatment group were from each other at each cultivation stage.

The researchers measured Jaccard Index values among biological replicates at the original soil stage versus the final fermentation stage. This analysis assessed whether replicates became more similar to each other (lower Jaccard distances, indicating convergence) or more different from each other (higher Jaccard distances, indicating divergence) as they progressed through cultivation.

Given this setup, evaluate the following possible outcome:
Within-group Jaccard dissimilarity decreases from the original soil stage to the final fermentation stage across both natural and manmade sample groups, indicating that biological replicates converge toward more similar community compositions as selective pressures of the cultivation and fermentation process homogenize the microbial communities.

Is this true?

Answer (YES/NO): NO